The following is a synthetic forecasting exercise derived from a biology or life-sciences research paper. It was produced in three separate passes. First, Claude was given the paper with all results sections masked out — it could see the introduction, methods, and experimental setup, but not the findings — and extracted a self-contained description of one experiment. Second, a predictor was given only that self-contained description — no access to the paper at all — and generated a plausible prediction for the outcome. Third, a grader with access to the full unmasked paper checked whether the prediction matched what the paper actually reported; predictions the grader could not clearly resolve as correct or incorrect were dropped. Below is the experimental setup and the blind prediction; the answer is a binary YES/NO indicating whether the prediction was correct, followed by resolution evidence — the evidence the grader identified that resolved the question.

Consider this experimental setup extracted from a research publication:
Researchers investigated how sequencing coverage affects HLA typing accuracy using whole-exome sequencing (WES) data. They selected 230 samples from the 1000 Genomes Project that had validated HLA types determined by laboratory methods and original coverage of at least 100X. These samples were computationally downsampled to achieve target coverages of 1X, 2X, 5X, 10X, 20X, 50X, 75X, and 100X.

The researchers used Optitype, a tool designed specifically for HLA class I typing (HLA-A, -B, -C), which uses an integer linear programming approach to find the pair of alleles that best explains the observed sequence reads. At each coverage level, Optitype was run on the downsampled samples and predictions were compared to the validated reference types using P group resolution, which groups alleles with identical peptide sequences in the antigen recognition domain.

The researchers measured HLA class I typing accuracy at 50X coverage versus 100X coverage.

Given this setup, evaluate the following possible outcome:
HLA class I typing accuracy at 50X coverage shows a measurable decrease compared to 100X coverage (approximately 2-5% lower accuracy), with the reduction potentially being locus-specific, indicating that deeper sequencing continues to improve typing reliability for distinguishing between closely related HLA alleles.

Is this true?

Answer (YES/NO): YES